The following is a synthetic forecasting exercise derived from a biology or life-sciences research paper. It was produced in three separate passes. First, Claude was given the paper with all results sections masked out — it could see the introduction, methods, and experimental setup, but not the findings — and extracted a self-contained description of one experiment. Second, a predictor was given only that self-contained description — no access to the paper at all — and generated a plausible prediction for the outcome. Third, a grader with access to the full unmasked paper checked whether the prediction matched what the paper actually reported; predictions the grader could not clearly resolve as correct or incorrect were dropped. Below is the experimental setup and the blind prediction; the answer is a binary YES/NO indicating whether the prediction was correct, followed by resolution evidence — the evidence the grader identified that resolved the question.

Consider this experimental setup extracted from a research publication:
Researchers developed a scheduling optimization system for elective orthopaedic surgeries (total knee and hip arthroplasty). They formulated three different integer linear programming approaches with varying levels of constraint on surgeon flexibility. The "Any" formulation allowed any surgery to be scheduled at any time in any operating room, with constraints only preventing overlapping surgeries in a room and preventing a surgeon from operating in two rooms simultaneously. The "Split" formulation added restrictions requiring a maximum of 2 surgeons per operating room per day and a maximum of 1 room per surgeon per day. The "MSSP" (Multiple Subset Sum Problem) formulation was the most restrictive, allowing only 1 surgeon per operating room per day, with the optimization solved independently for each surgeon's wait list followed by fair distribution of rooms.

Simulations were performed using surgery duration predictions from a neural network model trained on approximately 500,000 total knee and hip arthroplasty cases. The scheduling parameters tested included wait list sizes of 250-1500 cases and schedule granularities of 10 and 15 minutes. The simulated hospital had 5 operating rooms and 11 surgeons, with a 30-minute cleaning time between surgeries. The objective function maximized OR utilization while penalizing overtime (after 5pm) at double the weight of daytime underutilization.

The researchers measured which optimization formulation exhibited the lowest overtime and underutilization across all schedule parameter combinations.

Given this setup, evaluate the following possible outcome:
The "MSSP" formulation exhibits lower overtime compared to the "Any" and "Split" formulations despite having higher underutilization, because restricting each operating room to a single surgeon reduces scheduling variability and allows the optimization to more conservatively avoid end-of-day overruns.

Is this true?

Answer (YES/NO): NO